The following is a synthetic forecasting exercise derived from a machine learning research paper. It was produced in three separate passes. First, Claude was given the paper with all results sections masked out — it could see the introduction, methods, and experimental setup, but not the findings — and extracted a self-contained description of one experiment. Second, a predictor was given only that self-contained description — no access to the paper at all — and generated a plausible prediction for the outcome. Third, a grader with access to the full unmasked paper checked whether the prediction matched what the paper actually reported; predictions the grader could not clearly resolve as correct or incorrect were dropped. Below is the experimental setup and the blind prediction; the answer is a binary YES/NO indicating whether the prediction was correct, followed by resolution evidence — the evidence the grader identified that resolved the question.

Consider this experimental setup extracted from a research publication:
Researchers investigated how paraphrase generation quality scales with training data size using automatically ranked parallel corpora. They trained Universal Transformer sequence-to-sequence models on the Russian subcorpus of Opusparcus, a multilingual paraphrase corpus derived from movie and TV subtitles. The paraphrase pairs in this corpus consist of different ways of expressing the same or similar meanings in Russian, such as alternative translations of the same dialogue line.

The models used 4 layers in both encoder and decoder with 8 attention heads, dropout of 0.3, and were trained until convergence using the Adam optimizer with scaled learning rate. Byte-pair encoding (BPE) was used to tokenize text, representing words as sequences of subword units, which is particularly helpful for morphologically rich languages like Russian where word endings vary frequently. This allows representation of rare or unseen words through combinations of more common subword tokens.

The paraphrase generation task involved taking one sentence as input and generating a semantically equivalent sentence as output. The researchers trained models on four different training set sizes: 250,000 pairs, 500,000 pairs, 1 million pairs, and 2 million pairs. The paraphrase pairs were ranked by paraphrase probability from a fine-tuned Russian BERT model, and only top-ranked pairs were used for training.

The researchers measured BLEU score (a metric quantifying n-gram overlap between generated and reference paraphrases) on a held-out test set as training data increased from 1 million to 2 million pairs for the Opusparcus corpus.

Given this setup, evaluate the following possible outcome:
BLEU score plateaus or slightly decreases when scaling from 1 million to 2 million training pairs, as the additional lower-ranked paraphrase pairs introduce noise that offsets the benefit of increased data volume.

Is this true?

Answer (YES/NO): YES